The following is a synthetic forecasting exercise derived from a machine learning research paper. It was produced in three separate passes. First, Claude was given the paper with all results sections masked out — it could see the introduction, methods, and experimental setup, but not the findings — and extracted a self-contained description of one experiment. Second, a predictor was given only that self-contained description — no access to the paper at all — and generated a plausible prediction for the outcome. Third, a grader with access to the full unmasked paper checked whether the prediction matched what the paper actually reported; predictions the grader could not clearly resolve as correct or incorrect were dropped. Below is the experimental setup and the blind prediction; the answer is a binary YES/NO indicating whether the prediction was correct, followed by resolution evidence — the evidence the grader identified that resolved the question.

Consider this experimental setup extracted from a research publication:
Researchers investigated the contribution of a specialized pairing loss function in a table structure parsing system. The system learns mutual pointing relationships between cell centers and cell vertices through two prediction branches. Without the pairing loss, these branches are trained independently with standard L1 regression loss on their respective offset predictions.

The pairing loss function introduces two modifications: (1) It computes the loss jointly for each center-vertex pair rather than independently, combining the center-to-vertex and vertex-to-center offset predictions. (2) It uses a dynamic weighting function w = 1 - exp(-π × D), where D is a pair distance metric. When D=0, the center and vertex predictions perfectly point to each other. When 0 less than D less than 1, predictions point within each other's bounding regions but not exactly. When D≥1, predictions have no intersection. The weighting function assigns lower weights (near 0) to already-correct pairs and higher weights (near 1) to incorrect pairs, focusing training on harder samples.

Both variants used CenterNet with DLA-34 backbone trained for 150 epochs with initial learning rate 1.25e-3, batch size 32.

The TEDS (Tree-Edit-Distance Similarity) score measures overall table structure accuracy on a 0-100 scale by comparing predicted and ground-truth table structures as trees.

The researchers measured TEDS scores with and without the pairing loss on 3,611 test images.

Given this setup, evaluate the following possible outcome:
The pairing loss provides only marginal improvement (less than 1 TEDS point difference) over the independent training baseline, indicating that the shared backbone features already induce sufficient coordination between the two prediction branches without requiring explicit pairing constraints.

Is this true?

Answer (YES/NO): NO